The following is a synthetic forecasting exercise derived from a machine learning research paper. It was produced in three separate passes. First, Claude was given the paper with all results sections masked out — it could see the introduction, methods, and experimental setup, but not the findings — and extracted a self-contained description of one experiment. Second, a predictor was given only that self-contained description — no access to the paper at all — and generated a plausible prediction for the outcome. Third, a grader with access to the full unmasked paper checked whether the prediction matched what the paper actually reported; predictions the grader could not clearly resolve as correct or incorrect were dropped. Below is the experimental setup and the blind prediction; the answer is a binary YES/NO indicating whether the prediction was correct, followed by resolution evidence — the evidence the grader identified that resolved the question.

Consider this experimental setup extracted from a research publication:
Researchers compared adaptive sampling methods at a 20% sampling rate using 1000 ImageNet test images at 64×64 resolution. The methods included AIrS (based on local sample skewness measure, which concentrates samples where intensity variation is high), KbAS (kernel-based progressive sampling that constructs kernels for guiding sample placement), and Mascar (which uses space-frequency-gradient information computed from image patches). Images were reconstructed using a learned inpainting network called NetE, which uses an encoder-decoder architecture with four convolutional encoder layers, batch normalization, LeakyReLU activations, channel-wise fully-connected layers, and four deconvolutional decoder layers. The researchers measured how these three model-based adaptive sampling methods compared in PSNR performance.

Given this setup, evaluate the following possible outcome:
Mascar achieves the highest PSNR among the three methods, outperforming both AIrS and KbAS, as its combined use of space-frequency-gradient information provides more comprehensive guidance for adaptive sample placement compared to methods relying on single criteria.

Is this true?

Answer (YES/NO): NO